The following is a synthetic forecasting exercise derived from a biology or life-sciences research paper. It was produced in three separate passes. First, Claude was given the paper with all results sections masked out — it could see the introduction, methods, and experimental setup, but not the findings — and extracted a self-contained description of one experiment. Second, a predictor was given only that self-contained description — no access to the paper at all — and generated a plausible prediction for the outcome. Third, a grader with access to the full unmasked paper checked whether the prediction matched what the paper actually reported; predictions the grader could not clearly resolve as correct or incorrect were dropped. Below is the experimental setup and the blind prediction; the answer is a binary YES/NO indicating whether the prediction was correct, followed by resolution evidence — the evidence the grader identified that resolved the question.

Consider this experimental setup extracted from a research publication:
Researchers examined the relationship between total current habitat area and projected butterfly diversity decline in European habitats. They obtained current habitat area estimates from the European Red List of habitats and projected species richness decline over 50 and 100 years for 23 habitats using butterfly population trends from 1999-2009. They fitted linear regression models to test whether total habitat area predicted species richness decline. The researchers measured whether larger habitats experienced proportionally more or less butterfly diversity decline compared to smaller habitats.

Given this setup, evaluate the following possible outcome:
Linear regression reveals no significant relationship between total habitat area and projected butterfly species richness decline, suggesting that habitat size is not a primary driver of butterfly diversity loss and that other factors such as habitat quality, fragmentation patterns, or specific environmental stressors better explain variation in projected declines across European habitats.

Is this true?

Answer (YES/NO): NO